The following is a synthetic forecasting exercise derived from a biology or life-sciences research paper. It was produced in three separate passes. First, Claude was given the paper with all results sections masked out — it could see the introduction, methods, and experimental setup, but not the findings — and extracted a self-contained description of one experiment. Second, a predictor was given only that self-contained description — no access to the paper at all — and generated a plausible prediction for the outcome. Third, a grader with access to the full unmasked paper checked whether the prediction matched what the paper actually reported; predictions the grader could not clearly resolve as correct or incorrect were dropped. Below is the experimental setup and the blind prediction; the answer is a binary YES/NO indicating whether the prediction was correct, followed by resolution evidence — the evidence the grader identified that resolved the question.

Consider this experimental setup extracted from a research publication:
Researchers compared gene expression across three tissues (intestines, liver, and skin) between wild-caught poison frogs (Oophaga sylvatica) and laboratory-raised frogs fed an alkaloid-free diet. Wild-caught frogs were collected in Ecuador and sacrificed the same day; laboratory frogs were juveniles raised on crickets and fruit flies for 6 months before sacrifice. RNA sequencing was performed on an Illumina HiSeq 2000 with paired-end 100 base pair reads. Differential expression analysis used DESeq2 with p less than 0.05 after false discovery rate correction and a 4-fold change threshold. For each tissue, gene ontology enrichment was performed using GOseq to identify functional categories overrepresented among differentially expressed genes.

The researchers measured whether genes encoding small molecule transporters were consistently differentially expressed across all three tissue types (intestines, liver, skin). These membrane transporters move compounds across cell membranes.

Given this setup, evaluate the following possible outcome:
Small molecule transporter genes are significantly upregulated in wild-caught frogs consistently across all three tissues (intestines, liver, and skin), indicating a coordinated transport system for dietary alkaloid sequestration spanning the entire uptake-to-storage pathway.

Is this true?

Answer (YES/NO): NO